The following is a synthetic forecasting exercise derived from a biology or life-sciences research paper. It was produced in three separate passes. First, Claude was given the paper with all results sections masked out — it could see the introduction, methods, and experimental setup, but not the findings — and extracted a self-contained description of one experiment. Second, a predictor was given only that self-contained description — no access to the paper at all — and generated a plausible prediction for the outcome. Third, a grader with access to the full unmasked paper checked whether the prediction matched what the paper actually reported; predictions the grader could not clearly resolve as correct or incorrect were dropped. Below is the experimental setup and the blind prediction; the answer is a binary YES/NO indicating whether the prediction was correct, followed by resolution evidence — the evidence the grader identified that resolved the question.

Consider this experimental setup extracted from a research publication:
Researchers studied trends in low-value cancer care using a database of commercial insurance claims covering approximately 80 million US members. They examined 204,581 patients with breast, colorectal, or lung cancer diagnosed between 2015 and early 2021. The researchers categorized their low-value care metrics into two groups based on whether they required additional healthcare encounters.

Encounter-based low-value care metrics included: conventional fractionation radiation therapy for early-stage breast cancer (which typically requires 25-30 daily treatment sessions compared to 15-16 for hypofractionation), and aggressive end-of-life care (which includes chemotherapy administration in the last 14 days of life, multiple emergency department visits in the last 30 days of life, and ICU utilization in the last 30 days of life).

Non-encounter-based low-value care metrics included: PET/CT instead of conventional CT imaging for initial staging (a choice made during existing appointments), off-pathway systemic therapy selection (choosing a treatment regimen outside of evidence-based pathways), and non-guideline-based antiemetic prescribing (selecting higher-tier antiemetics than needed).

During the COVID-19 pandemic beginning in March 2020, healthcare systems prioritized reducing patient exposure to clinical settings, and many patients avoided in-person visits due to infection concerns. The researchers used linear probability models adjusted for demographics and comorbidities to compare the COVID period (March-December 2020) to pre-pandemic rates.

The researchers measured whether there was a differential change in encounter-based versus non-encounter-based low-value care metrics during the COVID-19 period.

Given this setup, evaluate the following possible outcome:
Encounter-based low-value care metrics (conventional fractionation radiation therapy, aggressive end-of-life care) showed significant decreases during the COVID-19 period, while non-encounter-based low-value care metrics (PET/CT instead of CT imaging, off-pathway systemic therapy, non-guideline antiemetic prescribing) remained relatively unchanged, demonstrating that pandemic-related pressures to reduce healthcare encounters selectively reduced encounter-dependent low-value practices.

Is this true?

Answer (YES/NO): NO